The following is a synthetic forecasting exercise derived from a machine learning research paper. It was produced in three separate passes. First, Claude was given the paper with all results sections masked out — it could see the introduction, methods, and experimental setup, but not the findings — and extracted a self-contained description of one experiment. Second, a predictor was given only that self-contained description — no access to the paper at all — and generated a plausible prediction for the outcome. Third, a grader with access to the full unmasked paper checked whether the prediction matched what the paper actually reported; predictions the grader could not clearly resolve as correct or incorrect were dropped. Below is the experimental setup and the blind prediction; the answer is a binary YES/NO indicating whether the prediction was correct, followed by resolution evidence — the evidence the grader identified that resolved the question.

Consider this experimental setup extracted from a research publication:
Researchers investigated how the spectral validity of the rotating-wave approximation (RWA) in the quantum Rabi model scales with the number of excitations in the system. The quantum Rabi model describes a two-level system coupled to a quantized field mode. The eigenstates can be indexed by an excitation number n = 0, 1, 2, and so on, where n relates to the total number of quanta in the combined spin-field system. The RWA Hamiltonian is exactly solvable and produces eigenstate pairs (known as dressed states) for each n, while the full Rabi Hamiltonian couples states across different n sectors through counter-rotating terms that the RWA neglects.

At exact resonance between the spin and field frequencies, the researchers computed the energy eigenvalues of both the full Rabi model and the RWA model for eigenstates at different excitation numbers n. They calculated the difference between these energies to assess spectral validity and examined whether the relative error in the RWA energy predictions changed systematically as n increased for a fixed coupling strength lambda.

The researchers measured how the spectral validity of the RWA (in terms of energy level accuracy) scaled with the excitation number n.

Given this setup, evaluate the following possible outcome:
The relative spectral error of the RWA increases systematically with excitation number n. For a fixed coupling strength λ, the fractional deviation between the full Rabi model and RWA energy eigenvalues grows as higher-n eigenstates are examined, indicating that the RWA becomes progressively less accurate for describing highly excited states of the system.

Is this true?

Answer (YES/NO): YES